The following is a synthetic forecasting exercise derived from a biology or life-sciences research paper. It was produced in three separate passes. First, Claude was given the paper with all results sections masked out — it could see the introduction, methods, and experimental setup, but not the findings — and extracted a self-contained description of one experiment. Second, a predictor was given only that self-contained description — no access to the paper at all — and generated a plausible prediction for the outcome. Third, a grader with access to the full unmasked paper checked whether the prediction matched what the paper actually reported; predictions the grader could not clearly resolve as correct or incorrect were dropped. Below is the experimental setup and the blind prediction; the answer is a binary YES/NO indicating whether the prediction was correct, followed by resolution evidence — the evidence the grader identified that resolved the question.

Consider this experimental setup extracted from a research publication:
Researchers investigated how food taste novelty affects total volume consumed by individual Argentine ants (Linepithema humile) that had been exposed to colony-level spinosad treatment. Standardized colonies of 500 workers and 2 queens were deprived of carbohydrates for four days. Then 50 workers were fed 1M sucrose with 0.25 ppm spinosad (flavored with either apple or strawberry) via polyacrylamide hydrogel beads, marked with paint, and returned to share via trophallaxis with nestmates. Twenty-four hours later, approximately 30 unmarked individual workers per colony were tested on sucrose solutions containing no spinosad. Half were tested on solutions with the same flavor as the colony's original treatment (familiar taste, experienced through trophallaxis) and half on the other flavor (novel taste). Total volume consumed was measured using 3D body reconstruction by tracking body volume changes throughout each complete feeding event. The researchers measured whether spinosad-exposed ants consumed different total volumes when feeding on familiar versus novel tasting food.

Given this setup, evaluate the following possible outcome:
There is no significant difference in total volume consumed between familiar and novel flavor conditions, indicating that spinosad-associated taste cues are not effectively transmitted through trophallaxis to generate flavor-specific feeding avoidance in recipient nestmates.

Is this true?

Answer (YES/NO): YES